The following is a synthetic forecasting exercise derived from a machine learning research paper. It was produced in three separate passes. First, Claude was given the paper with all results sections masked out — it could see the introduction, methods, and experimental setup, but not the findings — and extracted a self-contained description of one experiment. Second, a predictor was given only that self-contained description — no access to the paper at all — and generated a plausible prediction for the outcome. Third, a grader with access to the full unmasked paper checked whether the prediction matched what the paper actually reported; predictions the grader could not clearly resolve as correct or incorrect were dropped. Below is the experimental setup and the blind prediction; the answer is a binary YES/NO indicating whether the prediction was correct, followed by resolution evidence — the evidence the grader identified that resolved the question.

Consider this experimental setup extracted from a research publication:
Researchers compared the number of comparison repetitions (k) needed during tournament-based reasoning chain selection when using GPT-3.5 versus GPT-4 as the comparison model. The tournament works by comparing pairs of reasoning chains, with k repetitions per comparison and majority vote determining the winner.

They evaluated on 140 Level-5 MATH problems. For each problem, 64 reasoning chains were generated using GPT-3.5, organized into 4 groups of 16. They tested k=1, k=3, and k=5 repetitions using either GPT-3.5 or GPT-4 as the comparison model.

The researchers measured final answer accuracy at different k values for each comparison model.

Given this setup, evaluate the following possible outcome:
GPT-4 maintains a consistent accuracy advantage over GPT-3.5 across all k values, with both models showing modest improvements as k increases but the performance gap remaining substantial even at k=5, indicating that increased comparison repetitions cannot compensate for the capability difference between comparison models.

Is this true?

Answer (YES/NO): NO